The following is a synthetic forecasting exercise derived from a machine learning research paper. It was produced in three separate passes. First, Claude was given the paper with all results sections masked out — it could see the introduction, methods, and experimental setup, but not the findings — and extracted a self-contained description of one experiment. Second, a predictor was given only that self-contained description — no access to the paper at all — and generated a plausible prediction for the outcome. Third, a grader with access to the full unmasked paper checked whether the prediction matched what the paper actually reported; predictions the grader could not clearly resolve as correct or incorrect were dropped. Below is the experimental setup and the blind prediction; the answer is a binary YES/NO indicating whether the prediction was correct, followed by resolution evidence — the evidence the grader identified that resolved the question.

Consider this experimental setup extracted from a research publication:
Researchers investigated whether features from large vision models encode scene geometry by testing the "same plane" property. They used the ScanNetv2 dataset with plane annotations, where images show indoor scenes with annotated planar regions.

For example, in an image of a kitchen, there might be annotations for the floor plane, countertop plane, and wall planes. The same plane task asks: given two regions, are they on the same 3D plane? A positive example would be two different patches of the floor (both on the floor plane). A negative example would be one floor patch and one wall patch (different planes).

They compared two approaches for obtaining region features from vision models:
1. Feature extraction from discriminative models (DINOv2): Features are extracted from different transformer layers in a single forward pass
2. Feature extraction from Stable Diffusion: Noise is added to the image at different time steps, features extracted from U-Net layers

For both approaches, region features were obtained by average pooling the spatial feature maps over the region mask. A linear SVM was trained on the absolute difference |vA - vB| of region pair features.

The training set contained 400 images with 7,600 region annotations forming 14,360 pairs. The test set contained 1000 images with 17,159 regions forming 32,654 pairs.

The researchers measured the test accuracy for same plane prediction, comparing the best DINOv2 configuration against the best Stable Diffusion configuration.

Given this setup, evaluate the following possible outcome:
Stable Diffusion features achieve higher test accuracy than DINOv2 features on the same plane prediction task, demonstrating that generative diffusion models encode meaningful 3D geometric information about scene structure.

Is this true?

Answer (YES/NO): YES